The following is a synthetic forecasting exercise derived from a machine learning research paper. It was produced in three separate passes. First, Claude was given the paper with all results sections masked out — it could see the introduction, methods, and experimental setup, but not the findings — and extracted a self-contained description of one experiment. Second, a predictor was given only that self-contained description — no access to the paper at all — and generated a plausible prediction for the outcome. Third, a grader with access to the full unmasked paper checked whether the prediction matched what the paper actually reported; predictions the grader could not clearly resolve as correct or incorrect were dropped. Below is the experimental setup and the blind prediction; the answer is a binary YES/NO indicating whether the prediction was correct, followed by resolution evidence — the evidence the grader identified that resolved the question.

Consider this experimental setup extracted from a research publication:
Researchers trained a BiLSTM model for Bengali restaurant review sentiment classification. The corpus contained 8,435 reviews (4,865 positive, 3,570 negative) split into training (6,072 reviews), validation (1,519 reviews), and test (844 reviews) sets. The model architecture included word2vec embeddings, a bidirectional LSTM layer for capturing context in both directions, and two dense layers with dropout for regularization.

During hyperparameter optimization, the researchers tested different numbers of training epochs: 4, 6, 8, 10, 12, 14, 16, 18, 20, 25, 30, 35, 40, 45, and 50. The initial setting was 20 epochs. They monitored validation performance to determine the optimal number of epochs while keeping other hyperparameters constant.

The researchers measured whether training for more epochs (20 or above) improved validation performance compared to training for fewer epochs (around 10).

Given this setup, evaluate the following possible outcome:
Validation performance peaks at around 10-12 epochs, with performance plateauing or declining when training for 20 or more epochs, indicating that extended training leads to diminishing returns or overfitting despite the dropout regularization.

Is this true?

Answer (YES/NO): YES